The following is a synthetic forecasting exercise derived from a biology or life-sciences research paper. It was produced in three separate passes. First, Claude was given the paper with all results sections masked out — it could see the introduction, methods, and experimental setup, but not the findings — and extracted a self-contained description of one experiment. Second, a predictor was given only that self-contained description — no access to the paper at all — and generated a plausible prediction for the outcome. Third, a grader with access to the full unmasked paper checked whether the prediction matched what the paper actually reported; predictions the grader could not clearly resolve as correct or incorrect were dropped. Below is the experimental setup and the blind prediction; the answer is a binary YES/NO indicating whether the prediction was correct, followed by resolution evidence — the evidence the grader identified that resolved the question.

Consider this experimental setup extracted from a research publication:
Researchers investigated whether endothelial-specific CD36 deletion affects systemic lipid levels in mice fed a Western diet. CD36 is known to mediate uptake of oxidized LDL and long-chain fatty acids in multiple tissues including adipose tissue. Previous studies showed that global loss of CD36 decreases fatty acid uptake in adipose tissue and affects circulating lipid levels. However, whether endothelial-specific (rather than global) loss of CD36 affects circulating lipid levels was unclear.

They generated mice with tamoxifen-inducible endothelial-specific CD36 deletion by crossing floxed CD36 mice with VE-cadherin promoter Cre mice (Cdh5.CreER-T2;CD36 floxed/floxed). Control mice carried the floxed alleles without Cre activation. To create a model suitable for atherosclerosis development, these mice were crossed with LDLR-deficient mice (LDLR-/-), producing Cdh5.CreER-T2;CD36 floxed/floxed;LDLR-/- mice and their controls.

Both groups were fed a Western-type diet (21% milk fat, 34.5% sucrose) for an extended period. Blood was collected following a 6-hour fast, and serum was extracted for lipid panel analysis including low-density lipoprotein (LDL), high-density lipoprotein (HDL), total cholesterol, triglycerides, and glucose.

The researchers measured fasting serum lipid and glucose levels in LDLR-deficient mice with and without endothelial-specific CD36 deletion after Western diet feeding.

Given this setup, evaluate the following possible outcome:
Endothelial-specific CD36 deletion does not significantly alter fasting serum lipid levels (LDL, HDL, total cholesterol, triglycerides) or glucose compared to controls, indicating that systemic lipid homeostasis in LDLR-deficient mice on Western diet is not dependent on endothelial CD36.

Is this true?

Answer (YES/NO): NO